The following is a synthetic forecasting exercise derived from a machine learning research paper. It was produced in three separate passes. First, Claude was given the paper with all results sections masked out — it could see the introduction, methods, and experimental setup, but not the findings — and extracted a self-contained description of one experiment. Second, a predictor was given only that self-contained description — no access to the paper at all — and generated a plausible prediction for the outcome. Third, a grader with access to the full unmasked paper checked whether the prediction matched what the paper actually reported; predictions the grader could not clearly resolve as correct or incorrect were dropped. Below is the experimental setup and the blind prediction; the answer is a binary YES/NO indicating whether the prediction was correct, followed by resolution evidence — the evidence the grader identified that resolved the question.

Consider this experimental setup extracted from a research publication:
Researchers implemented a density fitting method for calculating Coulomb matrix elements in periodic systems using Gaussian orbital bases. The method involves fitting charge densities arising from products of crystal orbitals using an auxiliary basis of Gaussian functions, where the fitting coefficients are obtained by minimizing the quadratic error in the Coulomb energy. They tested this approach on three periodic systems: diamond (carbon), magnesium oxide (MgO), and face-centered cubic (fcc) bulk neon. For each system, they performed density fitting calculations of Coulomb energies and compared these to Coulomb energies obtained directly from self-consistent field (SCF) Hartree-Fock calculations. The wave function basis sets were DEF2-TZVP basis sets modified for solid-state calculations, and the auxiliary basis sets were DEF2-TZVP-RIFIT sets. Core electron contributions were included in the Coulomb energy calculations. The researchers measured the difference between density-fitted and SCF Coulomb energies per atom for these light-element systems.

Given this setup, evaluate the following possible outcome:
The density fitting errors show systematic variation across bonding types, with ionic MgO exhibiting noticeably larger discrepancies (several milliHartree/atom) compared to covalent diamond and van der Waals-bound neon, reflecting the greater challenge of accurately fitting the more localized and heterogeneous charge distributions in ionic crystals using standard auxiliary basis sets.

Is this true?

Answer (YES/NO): NO